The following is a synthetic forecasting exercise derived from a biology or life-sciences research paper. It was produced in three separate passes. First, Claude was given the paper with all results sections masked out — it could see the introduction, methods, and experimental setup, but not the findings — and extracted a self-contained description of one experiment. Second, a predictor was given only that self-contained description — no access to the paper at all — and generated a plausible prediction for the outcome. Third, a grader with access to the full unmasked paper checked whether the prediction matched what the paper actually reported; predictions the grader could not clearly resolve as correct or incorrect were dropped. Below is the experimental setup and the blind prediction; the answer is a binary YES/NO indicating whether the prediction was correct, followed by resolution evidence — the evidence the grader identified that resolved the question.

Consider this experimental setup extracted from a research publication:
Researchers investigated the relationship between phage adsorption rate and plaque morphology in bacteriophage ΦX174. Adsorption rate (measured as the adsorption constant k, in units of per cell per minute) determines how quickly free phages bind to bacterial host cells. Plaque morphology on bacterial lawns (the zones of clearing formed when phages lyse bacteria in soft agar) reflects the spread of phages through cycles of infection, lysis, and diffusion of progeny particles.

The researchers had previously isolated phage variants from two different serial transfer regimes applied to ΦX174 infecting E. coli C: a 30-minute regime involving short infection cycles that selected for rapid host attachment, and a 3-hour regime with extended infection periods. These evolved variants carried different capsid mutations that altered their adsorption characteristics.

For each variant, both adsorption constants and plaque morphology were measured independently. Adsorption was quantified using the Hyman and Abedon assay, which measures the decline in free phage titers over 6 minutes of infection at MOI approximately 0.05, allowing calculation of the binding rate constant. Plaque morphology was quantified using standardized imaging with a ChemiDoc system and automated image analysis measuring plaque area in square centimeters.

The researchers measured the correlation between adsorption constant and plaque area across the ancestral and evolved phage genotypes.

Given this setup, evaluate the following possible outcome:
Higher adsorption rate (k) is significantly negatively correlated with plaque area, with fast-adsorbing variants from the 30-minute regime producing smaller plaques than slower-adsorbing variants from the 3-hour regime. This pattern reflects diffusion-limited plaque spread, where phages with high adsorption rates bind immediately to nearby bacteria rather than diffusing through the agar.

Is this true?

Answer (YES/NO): NO